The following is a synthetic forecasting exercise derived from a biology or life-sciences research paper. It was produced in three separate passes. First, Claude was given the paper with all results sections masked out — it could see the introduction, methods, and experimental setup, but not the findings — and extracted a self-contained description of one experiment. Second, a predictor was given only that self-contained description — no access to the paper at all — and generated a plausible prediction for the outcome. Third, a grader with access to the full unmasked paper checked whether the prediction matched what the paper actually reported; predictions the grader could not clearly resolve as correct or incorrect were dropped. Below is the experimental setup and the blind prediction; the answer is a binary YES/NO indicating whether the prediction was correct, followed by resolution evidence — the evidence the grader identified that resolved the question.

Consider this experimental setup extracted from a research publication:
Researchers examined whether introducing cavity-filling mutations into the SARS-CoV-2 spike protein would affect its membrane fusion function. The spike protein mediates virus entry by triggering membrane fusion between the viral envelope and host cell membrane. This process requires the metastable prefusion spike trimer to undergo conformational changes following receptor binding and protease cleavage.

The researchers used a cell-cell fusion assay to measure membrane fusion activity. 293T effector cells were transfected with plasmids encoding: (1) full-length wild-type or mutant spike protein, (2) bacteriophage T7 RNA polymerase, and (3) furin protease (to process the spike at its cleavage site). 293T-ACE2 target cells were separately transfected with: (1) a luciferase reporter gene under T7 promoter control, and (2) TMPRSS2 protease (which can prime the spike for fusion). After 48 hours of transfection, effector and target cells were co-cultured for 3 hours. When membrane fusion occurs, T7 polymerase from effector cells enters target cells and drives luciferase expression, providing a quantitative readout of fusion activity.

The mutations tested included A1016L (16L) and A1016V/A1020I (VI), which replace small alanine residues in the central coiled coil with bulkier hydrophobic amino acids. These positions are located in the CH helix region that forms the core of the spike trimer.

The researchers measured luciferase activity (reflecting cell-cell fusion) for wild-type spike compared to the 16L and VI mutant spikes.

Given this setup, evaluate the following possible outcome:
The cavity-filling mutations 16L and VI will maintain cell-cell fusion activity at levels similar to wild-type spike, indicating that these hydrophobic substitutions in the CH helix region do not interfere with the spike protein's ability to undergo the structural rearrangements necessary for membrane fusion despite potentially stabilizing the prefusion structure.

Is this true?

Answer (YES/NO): NO